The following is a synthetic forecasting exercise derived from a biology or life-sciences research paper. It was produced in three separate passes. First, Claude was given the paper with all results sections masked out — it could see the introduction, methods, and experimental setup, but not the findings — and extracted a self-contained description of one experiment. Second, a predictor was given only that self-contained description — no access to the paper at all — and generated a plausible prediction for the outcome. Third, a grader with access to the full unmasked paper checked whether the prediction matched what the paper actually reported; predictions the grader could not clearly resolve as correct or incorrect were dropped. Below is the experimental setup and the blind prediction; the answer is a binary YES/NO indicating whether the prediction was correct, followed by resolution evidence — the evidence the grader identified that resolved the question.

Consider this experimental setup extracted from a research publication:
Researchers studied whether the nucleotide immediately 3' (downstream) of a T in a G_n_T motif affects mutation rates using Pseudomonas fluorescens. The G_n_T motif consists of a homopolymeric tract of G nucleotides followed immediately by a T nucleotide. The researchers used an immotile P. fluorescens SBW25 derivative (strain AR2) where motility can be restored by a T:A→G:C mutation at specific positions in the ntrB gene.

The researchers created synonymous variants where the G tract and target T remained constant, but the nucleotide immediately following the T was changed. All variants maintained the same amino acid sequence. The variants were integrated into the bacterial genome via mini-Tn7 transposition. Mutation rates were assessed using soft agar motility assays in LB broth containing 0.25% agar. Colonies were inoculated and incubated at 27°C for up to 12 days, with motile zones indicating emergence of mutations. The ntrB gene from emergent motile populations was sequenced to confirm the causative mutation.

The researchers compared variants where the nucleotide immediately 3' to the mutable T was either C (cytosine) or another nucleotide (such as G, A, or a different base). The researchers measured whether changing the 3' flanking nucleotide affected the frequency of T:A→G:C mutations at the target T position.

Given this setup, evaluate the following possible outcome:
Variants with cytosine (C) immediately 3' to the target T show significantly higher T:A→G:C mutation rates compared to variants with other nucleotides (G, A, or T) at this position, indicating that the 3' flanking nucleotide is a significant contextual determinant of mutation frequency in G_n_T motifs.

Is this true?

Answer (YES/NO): NO